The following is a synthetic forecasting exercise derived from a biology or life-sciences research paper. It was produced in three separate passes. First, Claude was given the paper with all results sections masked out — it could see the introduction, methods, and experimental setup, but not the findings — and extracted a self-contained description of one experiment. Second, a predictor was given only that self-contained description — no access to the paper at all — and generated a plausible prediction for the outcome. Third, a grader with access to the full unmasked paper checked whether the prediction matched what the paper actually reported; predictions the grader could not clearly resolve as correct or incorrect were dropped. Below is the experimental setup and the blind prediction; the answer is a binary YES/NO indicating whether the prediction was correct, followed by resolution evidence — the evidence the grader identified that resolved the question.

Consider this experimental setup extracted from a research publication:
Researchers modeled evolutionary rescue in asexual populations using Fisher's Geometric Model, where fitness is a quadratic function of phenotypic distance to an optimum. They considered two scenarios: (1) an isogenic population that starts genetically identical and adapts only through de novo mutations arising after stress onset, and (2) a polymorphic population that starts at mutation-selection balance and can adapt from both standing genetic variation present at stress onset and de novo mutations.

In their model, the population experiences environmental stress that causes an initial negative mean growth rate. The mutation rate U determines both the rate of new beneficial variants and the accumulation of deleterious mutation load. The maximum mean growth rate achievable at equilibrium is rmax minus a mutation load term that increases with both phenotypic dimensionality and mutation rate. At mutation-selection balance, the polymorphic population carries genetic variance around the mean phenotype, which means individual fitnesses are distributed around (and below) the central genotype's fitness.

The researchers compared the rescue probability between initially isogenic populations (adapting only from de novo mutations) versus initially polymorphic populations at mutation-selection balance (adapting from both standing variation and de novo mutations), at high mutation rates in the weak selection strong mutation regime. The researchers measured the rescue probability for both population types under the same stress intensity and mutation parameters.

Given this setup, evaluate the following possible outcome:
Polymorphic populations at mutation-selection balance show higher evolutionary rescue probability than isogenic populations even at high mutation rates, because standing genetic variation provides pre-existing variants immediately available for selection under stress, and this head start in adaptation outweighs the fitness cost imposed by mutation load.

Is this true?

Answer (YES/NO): YES